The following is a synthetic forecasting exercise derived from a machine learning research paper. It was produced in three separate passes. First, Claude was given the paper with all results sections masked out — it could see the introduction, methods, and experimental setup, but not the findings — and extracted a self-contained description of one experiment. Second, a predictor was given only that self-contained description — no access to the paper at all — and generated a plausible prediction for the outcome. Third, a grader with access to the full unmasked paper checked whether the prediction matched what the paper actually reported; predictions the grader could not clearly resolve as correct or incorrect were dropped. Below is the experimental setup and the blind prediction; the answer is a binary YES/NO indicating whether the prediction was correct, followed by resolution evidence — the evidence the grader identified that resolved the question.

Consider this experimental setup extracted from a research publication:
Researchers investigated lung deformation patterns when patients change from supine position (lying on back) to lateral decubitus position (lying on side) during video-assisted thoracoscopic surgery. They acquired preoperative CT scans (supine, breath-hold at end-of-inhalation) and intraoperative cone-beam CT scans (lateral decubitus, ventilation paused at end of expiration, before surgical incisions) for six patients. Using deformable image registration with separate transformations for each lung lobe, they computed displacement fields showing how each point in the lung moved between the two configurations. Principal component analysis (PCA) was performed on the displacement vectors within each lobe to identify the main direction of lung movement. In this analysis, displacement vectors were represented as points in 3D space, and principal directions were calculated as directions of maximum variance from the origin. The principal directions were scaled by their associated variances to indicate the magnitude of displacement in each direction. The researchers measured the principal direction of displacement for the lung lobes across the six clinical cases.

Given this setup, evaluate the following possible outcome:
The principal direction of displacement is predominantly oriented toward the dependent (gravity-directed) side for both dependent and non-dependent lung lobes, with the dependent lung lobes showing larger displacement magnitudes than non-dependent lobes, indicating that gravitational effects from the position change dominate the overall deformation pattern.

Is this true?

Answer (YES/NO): NO